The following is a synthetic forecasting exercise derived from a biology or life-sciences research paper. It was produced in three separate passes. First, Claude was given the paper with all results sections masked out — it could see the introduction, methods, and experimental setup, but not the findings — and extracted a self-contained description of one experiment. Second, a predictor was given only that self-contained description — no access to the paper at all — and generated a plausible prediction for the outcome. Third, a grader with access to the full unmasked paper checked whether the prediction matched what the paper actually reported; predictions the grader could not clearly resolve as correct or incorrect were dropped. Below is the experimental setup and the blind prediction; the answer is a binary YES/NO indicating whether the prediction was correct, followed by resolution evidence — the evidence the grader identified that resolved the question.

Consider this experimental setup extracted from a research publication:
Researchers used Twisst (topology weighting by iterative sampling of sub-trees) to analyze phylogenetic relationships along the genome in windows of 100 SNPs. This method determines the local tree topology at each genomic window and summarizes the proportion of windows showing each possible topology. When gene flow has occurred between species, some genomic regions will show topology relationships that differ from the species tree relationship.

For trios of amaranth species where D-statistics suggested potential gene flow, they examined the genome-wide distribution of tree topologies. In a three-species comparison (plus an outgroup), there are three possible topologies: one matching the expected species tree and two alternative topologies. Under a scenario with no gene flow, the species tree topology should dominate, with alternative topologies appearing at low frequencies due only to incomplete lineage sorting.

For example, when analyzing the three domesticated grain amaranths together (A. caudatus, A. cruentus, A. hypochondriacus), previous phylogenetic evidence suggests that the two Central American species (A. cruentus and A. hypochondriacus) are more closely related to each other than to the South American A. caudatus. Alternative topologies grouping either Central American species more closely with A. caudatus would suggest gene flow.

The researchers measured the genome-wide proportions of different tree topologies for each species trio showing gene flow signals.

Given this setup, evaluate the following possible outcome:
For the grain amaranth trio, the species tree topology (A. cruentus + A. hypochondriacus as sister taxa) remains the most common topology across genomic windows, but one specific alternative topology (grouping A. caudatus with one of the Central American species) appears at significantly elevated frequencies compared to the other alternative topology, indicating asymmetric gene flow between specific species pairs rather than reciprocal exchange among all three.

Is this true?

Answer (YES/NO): NO